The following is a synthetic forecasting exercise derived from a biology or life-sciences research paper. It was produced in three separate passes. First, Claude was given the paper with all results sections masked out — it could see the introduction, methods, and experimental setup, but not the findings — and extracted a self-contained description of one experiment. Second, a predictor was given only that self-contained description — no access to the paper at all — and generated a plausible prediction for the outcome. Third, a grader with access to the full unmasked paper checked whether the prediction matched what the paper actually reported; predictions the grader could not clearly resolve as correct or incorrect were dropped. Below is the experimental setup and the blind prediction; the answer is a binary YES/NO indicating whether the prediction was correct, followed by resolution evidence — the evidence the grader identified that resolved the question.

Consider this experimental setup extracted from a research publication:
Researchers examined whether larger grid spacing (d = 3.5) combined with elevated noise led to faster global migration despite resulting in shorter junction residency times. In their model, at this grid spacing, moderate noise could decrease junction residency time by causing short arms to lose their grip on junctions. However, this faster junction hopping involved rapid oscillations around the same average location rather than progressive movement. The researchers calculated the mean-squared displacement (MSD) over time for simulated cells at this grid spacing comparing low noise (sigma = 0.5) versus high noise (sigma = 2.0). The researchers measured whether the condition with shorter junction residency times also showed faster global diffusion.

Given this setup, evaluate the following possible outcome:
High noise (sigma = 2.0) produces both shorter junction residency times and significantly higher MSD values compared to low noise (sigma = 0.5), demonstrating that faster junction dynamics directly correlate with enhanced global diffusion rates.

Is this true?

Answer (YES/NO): NO